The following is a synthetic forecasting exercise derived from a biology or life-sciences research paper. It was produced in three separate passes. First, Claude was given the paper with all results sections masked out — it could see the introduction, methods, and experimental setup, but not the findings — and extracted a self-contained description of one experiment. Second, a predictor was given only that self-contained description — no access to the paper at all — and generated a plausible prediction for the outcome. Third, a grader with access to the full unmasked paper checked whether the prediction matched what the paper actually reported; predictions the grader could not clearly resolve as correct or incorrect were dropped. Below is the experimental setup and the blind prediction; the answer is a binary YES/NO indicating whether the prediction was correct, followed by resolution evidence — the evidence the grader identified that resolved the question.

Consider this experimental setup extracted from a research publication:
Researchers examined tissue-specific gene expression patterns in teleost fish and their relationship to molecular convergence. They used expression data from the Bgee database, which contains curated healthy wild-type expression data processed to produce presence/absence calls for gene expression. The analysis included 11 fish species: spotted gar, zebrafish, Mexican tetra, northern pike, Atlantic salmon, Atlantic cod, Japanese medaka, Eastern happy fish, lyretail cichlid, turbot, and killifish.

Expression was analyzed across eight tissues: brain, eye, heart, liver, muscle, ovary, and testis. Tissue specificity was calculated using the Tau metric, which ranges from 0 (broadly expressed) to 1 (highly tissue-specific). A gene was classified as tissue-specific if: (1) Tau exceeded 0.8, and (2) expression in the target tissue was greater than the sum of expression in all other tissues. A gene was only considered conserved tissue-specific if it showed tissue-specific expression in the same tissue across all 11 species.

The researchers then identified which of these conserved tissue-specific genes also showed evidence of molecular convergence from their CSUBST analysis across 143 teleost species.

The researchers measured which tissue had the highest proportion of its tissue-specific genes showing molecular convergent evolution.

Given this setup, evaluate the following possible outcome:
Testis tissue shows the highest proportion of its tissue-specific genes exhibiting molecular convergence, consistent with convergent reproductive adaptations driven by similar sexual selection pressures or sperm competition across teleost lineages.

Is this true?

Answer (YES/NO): NO